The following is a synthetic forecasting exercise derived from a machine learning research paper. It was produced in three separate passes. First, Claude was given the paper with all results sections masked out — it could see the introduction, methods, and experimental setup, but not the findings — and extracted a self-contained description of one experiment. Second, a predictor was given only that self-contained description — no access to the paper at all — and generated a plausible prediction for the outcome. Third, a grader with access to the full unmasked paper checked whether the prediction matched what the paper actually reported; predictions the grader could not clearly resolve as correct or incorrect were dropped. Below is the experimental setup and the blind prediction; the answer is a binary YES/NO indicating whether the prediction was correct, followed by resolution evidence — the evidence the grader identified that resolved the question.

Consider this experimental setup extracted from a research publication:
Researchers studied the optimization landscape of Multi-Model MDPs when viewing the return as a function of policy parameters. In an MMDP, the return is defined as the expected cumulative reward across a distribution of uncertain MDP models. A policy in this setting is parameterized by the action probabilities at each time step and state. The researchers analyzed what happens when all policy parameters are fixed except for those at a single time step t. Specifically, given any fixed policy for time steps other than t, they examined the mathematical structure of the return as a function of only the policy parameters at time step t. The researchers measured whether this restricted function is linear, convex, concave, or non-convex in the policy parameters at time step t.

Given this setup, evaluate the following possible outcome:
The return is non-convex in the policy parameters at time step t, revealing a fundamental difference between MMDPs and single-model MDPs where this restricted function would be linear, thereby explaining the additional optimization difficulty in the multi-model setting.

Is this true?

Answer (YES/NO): NO